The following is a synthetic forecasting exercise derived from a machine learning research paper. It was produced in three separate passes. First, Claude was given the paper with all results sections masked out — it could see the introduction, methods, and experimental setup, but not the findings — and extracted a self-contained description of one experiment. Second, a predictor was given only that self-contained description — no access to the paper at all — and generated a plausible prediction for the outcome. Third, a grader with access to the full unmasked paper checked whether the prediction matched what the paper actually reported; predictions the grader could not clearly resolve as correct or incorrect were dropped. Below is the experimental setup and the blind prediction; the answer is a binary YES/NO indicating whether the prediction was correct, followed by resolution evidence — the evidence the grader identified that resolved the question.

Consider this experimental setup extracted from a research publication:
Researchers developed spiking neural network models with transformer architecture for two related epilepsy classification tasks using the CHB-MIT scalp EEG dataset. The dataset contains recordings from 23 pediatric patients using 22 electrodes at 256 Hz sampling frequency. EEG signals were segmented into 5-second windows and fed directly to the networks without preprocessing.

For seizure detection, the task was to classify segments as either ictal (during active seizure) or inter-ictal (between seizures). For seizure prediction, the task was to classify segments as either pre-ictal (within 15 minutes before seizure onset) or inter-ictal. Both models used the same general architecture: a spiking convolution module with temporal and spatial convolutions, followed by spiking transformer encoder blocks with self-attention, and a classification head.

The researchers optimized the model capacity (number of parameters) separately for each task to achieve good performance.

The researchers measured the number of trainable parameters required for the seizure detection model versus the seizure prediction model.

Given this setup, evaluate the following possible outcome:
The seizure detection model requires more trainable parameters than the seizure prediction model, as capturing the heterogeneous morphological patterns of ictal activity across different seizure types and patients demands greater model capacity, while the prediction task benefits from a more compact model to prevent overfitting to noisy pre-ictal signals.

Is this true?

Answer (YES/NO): NO